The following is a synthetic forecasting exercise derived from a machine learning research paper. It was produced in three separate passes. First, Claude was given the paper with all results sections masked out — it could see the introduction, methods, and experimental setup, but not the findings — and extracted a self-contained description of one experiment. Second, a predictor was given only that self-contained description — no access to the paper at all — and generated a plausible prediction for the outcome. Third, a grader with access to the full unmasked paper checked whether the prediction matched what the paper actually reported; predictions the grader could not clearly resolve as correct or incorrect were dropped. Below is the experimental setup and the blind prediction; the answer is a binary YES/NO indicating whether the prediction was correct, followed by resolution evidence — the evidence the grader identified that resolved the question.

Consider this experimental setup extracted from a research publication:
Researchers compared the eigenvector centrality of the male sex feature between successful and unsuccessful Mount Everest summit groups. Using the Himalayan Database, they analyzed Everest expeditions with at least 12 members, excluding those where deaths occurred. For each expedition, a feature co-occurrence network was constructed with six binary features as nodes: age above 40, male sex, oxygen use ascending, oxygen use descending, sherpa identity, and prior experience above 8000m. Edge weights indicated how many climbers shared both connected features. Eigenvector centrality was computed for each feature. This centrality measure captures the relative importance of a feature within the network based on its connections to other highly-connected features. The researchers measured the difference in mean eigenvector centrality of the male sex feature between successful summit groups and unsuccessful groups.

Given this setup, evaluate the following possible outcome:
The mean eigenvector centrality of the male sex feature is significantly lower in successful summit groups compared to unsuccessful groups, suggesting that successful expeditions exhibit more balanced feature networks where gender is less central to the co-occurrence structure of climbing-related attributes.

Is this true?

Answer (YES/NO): NO